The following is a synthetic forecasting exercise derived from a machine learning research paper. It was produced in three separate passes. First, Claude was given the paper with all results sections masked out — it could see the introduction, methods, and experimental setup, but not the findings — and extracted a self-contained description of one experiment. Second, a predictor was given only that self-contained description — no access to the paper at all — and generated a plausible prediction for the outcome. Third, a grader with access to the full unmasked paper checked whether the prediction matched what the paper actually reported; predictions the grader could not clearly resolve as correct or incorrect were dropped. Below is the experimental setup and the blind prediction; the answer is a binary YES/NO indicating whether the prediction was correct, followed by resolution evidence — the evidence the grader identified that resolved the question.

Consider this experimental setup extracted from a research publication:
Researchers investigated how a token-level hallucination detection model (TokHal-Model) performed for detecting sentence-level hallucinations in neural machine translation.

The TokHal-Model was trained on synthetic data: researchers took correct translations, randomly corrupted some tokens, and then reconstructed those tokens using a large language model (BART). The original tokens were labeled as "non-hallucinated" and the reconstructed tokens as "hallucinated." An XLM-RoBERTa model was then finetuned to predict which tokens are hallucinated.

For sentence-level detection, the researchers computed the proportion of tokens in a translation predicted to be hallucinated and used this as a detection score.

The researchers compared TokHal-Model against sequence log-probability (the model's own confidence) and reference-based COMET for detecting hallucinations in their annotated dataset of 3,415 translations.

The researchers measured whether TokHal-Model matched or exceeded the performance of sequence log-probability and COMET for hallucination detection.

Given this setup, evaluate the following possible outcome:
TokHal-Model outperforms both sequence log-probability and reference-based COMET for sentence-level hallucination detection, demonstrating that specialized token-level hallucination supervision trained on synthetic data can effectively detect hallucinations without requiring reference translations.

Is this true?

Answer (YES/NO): NO